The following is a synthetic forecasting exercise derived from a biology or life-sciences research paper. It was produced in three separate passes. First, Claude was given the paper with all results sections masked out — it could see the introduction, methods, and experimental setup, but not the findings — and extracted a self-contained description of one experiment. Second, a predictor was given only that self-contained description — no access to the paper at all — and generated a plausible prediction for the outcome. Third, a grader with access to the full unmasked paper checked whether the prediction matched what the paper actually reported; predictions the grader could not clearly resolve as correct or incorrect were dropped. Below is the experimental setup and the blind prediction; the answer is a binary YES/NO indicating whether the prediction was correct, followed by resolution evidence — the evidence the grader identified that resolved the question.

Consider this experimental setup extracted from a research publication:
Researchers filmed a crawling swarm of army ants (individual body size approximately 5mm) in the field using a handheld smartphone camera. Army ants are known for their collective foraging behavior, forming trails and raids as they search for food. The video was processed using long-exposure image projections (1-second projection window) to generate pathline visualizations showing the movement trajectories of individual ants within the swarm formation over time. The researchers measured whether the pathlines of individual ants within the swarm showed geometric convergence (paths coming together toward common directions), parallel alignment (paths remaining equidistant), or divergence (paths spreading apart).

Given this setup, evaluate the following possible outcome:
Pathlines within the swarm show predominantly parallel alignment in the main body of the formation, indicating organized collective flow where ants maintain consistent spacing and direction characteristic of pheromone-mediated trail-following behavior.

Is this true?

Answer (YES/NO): NO